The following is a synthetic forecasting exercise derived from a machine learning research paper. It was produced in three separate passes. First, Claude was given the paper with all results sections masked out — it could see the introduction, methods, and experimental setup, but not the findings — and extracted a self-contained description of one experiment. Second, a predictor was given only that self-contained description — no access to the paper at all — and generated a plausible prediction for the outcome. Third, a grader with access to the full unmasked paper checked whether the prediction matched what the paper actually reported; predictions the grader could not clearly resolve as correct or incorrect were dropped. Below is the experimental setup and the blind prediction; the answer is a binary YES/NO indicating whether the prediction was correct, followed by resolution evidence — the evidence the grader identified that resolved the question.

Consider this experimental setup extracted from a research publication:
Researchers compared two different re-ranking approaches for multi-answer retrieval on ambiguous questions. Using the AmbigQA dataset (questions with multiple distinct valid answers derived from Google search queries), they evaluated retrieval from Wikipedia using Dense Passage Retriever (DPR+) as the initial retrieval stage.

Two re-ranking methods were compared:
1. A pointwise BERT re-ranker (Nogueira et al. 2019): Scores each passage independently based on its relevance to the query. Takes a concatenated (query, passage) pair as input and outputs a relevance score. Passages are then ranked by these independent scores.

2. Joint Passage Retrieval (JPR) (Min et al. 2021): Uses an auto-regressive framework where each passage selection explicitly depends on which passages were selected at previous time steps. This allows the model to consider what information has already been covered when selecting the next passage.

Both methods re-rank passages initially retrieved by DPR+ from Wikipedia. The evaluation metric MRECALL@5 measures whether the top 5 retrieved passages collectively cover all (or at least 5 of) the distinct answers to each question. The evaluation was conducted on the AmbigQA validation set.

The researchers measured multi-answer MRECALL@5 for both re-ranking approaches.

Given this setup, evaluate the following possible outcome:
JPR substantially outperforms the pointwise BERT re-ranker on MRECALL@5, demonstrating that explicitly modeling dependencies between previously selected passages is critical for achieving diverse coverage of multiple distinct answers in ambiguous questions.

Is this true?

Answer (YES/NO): NO